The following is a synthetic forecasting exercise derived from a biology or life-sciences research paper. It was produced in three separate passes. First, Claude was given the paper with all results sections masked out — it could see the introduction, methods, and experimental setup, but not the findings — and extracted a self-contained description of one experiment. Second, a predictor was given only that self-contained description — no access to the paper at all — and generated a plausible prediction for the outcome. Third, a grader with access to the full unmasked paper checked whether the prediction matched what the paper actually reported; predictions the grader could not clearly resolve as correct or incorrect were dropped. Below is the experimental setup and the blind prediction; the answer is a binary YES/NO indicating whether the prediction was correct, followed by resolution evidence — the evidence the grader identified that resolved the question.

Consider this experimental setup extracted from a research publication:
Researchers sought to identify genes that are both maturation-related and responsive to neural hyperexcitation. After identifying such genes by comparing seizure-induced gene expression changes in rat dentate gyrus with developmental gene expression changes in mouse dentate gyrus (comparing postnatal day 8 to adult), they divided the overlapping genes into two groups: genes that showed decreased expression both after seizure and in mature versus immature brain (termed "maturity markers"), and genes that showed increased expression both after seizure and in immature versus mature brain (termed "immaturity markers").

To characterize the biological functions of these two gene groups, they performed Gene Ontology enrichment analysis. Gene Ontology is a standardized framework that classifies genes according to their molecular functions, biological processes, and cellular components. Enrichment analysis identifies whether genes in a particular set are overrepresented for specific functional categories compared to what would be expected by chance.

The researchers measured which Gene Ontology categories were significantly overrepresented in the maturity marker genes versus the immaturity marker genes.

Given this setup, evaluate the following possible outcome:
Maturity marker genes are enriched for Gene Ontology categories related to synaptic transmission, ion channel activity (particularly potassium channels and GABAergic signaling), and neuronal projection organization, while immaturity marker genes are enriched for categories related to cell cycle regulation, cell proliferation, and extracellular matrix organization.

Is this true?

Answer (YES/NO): NO